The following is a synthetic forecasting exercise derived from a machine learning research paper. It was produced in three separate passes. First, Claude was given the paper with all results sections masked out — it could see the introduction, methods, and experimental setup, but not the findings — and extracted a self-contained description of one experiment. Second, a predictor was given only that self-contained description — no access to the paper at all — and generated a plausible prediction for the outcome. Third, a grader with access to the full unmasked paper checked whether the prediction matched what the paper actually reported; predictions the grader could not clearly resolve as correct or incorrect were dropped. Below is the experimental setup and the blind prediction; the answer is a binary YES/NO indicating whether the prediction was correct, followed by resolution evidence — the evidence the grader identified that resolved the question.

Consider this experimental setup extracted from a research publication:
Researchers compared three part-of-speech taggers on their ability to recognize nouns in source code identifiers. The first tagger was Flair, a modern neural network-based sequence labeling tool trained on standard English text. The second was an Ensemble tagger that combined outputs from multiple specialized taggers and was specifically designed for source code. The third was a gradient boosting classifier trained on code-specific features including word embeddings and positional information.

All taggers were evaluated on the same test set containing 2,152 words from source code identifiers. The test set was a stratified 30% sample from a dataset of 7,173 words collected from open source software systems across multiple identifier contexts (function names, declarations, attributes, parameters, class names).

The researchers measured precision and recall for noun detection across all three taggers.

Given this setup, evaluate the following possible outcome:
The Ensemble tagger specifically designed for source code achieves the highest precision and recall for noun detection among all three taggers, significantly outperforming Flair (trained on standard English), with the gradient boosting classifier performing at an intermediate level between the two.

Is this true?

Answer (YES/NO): NO